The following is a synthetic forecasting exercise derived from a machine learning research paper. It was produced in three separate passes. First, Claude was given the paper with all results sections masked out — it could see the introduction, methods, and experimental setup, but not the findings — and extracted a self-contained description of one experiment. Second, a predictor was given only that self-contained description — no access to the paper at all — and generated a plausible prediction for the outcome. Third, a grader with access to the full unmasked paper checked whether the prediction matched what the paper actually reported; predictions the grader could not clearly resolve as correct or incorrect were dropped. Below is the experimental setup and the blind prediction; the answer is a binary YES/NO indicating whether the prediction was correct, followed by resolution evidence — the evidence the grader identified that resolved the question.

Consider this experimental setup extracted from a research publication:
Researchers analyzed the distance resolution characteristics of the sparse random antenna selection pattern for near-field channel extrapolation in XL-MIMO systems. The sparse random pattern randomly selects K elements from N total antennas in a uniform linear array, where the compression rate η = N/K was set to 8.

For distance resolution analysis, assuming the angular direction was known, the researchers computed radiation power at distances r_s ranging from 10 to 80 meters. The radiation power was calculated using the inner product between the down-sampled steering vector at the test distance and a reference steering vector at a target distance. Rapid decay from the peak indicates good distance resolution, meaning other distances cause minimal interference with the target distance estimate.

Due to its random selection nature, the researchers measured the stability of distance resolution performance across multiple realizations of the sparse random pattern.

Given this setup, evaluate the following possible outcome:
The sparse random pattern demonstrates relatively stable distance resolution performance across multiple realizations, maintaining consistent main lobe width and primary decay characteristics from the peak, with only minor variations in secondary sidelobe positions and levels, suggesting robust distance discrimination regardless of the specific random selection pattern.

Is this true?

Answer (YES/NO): NO